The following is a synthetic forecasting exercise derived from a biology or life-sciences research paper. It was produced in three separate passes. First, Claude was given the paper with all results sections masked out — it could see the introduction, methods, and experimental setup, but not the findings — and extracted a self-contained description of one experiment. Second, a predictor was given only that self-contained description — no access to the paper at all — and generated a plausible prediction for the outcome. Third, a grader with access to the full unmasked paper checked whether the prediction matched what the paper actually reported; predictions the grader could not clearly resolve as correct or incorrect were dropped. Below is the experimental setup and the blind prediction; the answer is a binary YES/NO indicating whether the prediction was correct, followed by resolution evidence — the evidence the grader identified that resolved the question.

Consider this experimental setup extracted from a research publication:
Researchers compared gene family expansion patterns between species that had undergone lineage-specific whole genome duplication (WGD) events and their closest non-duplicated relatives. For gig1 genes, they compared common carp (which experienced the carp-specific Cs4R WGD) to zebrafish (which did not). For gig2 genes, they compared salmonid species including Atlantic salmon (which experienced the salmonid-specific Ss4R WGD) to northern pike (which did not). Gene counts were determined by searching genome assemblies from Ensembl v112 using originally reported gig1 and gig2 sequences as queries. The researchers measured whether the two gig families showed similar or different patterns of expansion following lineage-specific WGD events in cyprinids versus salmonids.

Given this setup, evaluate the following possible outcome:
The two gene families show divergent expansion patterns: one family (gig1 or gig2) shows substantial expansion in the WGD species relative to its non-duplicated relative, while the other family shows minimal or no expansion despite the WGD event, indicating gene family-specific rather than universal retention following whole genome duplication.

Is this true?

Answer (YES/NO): YES